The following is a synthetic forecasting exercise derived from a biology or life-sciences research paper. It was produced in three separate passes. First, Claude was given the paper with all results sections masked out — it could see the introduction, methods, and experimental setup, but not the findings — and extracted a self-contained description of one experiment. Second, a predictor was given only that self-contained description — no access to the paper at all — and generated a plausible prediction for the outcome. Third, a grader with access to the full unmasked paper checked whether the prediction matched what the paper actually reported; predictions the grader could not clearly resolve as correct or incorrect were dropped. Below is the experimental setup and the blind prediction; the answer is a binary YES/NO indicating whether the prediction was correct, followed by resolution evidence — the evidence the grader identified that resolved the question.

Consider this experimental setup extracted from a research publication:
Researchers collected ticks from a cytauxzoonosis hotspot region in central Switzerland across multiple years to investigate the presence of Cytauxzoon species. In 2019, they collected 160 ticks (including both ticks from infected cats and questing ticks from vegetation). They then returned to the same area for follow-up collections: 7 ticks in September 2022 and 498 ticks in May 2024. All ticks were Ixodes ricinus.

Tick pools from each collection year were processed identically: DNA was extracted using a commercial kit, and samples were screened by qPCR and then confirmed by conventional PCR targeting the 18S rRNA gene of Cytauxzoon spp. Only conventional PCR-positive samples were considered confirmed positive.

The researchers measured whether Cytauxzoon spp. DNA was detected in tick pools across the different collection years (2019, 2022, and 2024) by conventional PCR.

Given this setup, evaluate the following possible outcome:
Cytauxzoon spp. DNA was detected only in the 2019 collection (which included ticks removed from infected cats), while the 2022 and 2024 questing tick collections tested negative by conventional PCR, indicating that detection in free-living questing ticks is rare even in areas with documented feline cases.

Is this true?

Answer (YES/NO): NO